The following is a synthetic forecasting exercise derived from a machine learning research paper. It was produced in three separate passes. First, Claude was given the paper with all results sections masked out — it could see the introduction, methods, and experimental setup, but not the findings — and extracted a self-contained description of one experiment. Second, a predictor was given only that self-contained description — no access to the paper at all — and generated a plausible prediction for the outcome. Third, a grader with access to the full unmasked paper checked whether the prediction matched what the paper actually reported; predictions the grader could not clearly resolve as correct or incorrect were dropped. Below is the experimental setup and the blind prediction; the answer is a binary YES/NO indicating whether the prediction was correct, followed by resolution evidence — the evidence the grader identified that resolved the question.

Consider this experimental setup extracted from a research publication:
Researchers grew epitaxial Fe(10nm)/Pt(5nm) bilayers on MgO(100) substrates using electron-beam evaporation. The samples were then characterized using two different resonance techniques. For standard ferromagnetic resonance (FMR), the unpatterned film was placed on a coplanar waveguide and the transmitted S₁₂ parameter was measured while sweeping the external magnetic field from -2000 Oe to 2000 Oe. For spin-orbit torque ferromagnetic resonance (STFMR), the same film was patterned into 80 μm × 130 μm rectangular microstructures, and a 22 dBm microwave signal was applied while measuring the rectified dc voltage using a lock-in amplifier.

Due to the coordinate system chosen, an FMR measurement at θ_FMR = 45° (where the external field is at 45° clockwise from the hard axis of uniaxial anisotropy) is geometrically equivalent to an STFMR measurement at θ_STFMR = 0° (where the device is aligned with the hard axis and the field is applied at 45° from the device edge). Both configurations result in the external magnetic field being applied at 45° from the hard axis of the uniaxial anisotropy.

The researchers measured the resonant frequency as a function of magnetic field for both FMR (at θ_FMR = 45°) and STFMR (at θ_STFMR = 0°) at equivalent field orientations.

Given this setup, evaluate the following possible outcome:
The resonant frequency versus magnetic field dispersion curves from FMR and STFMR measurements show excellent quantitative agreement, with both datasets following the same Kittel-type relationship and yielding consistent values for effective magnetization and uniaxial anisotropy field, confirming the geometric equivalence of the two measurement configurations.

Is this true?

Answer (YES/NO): NO